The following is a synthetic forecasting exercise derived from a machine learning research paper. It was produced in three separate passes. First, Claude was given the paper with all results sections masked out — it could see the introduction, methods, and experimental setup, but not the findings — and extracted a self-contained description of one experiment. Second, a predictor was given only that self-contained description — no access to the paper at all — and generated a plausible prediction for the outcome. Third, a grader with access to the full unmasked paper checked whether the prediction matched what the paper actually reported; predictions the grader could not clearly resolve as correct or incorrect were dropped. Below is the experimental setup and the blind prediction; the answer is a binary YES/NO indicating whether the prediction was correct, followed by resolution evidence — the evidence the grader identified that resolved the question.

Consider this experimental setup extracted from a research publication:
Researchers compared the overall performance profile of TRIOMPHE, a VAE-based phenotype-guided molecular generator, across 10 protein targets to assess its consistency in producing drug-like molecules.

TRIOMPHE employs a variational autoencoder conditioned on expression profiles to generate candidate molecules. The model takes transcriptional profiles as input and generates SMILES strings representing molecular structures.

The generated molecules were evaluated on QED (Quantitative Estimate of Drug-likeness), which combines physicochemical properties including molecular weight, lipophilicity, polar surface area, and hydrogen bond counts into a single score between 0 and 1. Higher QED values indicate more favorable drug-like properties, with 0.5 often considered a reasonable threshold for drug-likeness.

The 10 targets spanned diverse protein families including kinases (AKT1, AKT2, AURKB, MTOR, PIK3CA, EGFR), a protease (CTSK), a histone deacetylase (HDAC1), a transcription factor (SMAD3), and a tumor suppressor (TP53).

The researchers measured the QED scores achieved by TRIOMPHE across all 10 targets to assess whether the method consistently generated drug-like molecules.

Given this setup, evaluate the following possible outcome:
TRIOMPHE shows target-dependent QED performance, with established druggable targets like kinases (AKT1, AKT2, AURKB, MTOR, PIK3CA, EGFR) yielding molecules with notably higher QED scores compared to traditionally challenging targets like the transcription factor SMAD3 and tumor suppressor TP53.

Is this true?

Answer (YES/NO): NO